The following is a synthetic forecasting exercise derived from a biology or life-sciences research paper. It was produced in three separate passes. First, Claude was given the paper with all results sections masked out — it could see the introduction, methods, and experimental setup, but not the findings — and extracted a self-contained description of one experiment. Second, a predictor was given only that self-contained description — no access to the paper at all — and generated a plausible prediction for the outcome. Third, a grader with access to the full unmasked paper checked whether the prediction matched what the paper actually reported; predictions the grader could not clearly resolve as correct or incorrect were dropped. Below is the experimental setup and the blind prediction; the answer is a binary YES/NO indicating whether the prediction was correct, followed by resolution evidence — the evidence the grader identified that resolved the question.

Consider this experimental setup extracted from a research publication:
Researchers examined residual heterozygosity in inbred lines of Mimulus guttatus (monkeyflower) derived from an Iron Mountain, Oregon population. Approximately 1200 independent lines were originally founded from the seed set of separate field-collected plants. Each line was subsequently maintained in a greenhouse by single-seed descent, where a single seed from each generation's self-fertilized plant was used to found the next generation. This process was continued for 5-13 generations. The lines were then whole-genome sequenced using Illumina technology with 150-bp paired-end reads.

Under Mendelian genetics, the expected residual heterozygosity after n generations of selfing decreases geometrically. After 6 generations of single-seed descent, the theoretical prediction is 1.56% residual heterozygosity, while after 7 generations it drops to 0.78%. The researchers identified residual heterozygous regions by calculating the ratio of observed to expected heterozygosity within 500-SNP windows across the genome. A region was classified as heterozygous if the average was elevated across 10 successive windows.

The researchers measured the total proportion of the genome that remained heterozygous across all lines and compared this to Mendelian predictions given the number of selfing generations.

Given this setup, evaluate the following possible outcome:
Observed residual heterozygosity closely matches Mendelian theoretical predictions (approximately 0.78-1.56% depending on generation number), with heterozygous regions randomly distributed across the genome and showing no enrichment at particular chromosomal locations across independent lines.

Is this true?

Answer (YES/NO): NO